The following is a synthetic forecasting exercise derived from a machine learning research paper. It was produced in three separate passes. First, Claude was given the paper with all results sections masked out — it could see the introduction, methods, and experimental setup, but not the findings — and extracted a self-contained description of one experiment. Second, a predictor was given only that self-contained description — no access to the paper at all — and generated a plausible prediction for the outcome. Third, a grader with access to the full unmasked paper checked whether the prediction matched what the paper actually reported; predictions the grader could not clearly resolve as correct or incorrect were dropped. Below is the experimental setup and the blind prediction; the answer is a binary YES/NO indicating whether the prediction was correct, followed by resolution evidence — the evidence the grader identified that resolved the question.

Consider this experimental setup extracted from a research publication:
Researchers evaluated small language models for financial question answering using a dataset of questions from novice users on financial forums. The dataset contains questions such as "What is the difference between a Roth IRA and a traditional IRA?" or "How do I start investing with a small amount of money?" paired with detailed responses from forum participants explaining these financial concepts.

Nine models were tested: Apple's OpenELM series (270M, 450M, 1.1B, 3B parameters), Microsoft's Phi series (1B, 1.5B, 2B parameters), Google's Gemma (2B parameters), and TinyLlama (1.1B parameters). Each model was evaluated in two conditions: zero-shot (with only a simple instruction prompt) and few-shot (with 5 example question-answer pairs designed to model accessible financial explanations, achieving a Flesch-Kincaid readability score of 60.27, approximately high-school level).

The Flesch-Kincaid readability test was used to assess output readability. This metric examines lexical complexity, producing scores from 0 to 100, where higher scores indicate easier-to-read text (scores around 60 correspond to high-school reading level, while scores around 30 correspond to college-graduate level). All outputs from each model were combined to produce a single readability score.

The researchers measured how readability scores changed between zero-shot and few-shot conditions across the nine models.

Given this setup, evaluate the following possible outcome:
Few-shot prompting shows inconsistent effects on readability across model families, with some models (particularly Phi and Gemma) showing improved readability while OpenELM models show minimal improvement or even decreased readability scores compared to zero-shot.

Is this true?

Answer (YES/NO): NO